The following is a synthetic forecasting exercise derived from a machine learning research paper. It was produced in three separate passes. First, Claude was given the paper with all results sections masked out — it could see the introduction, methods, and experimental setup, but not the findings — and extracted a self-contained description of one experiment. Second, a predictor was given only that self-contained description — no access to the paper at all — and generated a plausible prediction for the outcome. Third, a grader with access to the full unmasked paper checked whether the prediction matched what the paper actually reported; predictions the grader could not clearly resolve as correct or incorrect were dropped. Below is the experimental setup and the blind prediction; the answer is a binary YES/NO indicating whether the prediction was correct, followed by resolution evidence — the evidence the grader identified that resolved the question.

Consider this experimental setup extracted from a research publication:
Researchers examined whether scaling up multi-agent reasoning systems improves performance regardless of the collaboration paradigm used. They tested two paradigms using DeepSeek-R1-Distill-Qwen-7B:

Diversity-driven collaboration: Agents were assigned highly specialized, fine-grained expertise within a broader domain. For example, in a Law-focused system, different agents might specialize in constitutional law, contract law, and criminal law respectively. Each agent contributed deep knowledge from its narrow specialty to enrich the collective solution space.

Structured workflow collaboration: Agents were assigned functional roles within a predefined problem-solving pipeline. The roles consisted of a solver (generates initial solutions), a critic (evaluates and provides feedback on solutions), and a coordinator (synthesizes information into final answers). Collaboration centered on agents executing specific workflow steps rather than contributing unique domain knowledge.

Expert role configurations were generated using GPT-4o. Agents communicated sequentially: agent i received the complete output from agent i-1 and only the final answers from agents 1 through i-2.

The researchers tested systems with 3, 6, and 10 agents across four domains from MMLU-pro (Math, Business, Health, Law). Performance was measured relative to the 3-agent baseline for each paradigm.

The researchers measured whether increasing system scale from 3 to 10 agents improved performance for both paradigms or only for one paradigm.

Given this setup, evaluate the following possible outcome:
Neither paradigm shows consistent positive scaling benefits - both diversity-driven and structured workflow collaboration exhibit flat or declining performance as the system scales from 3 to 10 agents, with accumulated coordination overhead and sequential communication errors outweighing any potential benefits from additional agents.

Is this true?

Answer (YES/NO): NO